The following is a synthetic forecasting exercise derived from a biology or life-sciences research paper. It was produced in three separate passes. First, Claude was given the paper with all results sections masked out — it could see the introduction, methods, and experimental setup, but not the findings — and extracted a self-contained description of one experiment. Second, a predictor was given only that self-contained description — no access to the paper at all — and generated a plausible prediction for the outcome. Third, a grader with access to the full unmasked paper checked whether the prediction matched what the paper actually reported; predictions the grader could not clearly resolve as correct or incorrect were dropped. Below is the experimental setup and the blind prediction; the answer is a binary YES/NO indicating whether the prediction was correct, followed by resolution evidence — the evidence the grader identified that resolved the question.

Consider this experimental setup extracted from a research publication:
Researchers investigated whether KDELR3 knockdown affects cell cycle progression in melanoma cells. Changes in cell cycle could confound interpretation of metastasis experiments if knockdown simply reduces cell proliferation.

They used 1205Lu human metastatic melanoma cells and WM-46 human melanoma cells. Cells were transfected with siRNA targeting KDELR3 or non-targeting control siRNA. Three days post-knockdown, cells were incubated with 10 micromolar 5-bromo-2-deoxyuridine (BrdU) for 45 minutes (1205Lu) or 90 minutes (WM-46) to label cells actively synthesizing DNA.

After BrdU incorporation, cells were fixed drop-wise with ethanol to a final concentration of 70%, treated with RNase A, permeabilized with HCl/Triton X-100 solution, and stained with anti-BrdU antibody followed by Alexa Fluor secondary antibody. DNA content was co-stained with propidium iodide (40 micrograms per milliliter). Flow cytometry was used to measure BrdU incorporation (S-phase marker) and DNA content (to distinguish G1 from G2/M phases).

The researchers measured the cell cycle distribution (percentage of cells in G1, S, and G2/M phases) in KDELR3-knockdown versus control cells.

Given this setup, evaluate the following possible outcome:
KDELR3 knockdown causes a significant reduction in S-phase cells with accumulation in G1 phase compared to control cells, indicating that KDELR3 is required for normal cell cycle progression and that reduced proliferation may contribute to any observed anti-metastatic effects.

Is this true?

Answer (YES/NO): NO